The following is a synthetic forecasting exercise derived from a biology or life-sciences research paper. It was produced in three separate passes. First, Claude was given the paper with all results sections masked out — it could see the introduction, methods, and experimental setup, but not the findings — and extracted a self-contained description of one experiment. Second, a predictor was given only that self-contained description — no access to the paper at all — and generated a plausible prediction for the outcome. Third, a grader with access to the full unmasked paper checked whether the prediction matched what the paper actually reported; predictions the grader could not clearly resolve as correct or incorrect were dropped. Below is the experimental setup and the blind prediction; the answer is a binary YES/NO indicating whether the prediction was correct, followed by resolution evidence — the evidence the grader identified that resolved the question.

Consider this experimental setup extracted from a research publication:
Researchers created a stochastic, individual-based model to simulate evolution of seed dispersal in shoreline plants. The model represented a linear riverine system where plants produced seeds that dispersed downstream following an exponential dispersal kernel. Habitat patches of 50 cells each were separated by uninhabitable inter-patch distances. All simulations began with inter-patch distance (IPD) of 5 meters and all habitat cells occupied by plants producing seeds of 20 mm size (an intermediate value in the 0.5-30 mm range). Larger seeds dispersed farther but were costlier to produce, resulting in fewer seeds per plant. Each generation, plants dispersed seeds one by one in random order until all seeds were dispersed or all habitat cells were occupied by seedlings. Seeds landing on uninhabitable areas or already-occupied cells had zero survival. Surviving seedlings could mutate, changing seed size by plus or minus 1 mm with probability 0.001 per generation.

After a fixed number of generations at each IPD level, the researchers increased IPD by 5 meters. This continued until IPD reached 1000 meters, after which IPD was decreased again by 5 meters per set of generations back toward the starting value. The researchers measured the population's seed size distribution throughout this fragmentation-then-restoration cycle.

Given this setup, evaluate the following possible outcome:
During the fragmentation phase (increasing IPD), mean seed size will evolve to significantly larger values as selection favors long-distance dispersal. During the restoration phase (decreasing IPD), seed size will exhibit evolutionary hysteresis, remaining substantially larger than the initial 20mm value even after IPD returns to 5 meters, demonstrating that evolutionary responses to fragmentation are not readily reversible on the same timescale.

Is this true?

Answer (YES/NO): NO